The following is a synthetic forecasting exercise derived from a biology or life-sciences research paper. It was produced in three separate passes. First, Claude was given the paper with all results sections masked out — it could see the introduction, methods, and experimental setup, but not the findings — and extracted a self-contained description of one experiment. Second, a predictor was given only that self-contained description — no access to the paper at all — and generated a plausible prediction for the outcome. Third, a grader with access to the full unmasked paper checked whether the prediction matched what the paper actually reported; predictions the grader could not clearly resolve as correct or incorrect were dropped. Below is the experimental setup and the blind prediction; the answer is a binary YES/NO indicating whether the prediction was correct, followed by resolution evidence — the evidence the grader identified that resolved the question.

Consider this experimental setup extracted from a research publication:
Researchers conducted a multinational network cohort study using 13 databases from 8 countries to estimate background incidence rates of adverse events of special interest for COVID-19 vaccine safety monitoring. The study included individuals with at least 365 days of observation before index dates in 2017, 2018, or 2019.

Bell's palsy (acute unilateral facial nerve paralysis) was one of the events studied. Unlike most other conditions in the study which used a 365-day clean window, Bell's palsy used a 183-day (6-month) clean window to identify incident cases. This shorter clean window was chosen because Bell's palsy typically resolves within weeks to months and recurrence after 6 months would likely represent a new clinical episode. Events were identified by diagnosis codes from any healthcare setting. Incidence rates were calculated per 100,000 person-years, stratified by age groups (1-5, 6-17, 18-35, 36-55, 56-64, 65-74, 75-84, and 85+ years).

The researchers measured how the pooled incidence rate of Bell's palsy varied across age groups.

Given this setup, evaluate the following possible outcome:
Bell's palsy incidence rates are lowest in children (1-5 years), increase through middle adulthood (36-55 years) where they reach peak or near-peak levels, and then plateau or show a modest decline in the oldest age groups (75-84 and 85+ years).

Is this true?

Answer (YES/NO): NO